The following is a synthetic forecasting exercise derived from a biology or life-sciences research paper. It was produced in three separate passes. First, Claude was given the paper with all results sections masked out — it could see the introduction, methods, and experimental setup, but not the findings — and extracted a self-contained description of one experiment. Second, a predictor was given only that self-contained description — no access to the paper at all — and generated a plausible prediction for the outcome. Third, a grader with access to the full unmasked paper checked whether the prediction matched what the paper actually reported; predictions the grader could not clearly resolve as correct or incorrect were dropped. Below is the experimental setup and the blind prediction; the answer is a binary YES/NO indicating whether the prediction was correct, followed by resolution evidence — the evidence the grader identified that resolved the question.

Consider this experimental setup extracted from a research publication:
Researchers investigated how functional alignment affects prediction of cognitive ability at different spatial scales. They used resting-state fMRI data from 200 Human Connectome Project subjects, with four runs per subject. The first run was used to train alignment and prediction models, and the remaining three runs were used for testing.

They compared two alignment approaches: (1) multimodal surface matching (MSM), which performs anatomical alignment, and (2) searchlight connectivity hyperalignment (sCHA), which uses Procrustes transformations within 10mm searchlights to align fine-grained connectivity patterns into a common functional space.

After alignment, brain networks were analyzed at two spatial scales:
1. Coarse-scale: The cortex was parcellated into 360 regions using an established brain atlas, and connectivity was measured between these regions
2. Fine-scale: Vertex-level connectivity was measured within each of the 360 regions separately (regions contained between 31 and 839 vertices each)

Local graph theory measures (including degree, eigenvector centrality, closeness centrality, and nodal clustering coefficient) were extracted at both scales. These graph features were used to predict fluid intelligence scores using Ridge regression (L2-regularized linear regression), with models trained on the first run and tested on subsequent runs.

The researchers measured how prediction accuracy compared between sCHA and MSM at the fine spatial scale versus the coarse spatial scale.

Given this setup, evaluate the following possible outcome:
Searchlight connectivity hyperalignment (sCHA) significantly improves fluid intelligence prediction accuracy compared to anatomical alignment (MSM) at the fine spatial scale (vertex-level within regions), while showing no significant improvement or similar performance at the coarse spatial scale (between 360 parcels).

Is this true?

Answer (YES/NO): NO